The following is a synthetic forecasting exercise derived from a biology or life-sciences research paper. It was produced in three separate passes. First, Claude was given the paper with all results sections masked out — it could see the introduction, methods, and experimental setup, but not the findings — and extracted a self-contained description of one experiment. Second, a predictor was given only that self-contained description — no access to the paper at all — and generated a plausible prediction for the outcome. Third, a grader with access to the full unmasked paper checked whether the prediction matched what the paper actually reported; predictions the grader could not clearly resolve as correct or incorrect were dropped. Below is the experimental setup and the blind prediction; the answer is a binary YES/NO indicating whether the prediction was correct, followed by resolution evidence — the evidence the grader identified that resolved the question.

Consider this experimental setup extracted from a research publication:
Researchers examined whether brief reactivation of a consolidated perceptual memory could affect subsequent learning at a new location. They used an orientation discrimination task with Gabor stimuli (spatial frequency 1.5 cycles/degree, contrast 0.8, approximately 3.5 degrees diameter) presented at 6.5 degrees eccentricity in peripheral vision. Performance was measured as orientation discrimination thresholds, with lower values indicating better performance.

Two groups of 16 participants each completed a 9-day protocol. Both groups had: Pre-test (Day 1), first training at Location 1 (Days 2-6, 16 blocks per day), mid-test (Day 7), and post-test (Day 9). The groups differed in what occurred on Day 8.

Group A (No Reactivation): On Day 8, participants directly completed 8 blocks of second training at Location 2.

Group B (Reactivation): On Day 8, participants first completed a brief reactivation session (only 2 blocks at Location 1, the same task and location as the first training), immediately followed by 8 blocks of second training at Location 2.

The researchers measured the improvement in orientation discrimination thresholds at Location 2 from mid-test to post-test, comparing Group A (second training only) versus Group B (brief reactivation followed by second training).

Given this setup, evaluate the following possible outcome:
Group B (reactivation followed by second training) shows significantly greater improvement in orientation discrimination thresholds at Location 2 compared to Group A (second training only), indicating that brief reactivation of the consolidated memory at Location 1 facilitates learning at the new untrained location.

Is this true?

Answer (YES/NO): YES